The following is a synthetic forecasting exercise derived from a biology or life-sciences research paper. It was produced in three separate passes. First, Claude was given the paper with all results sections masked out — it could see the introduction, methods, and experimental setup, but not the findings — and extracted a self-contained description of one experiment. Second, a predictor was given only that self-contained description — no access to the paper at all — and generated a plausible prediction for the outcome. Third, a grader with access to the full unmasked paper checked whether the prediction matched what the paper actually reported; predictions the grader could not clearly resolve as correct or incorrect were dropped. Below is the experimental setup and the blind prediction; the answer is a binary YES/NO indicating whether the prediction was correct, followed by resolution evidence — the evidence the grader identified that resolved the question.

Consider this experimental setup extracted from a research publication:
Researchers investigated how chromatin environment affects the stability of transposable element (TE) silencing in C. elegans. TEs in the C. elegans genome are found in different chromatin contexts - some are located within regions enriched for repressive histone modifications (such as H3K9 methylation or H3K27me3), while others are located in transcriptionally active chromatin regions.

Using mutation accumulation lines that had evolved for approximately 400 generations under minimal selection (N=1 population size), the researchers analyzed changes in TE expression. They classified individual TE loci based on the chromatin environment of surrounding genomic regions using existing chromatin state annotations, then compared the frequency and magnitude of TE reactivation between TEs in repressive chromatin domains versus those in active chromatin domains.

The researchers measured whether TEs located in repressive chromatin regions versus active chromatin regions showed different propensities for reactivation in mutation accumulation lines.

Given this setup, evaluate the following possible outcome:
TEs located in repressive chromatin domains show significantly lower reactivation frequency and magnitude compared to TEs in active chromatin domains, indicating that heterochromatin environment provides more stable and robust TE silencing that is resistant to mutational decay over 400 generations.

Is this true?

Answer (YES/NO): YES